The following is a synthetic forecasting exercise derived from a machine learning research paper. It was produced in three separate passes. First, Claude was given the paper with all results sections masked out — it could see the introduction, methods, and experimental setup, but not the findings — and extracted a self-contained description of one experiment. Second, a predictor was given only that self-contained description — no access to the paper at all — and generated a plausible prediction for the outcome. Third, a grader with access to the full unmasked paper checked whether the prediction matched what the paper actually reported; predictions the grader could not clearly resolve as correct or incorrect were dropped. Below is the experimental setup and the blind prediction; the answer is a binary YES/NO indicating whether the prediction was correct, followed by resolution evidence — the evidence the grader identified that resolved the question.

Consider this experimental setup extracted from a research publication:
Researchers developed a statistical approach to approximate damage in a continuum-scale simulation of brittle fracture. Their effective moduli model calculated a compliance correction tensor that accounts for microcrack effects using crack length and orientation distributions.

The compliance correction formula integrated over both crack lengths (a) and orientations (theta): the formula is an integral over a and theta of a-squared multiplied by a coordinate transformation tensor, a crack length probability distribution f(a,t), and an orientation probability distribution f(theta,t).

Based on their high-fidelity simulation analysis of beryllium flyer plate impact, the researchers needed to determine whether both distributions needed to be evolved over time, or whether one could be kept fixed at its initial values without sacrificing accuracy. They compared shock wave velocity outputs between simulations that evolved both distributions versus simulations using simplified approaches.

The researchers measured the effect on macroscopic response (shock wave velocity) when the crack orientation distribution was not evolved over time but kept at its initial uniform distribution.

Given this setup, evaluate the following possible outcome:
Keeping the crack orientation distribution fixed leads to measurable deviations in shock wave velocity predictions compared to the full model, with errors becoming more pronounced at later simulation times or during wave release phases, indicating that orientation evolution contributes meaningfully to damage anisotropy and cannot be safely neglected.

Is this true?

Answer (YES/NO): NO